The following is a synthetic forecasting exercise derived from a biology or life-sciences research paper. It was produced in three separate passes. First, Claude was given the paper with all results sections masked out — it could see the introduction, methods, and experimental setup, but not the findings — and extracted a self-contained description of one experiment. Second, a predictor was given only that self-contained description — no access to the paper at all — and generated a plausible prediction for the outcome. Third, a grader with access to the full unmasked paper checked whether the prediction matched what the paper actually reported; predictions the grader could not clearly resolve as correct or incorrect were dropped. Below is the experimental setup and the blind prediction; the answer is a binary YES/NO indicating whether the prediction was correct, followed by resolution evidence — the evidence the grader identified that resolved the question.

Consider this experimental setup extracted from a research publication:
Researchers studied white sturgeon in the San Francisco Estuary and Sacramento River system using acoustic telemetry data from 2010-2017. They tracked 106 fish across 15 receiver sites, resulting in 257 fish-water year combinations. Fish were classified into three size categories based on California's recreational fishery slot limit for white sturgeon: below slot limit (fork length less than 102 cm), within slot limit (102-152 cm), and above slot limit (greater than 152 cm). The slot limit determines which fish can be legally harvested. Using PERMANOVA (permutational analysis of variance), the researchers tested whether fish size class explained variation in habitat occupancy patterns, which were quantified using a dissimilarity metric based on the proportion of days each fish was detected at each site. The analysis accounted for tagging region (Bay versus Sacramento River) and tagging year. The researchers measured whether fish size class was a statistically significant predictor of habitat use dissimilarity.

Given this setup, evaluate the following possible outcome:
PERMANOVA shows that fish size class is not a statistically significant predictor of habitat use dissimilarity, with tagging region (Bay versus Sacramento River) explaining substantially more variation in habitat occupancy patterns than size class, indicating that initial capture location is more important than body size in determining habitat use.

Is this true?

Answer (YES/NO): NO